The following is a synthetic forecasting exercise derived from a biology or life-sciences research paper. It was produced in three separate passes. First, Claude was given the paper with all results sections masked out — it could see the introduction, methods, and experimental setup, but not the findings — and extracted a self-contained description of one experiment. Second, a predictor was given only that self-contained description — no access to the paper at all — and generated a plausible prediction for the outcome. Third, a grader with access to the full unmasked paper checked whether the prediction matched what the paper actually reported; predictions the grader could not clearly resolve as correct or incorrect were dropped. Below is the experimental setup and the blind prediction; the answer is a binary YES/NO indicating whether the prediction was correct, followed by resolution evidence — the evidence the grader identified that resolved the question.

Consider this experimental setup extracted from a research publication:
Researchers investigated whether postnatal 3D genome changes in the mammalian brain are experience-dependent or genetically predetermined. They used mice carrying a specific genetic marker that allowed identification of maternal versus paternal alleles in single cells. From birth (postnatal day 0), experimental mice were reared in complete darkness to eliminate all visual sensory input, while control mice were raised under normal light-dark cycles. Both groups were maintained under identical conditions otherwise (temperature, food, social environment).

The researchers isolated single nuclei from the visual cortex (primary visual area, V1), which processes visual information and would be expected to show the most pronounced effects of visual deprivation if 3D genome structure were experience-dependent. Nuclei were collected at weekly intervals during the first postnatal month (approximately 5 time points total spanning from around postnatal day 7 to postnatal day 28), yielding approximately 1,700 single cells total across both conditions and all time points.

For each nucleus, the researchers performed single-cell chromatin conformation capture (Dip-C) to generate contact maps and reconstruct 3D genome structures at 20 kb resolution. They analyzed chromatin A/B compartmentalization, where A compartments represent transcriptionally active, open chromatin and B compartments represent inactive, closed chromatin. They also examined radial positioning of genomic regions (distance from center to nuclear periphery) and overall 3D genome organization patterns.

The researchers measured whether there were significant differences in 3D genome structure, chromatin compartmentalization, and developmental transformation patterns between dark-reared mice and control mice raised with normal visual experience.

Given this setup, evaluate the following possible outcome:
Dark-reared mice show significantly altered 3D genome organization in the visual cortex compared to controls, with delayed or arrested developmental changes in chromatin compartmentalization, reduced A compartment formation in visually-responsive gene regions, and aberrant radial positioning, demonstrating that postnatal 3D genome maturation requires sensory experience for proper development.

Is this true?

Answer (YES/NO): NO